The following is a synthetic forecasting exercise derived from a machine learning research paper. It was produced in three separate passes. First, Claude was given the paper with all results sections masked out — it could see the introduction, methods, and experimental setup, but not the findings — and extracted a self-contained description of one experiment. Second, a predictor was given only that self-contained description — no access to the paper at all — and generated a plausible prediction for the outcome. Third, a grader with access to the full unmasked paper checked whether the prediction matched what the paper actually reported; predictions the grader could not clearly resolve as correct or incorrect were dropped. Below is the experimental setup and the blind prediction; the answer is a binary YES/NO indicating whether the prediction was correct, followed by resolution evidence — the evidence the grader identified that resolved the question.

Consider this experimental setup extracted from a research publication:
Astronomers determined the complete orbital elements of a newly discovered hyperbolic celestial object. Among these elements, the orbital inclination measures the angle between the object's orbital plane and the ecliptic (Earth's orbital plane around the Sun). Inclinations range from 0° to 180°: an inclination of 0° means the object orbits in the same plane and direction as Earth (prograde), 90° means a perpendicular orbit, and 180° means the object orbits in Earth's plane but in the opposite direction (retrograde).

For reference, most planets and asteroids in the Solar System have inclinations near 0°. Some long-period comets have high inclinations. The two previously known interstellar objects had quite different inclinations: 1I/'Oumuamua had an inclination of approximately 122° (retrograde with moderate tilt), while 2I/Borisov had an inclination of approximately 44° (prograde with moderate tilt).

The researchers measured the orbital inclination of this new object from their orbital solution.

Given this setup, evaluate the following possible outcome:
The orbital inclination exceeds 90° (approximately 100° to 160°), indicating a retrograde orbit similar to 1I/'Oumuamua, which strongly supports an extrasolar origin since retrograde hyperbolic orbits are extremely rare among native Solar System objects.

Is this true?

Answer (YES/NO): NO